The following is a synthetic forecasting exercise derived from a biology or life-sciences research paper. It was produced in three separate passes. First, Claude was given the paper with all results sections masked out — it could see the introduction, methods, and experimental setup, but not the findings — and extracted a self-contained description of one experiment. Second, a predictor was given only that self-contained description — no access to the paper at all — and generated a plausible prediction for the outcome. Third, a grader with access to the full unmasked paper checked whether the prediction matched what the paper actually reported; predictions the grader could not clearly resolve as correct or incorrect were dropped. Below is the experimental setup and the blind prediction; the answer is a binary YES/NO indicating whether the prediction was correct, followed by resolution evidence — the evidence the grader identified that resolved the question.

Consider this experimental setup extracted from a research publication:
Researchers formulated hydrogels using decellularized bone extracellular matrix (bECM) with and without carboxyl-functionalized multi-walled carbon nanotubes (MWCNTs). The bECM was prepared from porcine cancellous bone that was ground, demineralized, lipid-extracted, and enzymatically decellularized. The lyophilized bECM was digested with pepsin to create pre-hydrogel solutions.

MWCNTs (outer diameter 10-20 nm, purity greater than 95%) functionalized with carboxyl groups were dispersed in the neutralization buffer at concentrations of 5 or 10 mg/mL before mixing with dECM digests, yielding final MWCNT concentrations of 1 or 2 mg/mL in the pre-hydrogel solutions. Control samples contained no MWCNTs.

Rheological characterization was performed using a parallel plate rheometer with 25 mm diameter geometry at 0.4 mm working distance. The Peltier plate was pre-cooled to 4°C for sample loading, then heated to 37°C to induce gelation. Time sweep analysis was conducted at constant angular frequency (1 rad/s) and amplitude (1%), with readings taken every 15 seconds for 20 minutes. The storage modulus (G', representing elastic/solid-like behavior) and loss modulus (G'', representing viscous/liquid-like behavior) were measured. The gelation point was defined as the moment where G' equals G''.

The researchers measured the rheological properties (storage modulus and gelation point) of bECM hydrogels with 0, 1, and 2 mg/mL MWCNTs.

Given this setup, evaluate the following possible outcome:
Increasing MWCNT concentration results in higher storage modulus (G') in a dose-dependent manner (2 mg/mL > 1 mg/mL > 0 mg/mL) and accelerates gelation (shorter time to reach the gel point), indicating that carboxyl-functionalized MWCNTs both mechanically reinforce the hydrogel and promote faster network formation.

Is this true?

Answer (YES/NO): NO